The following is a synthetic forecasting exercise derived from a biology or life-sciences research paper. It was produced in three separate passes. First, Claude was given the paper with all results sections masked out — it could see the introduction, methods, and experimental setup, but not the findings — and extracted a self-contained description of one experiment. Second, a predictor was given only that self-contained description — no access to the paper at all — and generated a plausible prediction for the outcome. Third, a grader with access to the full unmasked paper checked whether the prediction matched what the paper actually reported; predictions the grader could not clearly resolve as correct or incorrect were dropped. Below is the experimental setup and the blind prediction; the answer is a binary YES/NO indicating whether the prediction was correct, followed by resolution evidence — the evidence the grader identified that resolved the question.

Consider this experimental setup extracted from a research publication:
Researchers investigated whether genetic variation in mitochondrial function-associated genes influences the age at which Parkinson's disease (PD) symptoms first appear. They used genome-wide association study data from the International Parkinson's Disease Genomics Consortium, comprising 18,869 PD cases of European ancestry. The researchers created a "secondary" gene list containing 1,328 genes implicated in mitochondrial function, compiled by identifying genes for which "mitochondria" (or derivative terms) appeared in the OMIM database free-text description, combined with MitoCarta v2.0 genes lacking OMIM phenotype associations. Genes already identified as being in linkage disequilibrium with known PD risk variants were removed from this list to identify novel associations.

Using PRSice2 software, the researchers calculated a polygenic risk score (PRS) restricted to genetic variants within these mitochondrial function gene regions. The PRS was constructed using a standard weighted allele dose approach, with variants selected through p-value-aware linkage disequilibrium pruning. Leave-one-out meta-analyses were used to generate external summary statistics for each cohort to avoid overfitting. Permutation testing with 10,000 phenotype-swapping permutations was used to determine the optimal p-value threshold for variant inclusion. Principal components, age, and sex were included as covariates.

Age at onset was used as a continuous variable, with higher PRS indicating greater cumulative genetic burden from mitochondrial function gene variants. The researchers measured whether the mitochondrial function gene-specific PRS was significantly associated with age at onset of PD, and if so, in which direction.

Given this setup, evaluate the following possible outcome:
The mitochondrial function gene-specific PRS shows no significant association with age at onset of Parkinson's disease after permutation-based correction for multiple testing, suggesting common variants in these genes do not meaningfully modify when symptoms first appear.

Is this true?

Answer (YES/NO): NO